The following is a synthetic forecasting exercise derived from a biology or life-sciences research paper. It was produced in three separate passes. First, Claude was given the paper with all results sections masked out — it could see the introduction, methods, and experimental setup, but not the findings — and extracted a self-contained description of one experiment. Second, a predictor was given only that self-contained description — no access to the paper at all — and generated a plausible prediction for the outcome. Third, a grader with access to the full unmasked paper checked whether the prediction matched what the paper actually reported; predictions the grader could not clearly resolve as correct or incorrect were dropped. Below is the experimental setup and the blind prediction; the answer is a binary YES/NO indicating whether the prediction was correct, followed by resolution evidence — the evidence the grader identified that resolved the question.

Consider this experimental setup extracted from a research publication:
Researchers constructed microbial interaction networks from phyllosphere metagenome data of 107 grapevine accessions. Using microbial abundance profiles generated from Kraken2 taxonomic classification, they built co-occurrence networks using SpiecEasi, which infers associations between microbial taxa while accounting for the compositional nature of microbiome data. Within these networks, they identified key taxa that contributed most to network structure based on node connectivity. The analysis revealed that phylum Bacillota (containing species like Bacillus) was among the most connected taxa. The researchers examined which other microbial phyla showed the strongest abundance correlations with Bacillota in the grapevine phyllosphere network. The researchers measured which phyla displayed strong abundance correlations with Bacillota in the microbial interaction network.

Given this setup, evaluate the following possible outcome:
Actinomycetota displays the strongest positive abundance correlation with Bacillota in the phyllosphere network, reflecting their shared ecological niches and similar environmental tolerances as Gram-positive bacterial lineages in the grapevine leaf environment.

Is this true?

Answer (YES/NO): NO